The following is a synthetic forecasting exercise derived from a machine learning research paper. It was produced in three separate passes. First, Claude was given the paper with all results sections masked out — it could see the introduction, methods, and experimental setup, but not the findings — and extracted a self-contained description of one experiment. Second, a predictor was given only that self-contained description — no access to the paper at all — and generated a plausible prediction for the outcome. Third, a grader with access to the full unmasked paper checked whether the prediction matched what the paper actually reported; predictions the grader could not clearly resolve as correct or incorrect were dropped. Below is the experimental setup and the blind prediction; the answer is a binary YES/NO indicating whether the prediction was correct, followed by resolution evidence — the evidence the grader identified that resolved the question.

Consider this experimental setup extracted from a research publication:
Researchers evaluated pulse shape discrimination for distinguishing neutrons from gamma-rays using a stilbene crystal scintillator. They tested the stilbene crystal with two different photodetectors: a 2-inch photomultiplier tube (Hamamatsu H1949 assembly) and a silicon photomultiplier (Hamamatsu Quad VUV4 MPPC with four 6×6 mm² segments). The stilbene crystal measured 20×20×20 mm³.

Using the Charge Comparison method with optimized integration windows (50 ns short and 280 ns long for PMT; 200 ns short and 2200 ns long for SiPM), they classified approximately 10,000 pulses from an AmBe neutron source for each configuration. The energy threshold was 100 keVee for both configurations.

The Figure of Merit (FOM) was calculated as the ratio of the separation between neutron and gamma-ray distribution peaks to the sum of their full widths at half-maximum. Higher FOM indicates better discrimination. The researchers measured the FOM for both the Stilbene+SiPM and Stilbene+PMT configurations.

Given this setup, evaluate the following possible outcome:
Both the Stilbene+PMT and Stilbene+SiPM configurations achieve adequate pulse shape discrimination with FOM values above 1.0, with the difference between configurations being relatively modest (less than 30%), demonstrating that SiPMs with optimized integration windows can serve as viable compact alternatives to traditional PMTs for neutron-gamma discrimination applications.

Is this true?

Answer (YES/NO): YES